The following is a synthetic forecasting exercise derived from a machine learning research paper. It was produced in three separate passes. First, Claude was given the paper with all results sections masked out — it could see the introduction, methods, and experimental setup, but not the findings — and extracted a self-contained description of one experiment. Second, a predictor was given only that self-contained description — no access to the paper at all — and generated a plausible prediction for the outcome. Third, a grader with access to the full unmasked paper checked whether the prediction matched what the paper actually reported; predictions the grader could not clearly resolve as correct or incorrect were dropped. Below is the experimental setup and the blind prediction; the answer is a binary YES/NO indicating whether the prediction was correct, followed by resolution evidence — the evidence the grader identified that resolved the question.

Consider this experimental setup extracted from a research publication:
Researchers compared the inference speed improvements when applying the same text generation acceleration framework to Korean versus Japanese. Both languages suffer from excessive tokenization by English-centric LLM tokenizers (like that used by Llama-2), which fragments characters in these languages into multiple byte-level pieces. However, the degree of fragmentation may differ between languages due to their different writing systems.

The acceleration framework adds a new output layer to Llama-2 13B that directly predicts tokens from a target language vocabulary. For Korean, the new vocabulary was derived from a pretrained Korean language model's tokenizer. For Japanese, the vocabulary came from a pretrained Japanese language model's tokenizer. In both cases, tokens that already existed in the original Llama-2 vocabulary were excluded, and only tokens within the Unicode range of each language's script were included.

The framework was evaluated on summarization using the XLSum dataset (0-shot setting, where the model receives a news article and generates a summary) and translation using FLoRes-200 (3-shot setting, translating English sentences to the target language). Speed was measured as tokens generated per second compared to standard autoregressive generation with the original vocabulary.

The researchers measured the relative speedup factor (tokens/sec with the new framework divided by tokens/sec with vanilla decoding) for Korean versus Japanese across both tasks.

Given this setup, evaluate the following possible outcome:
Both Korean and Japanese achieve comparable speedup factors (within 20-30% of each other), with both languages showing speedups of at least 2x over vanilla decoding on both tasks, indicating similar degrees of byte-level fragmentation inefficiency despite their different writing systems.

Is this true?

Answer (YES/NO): NO